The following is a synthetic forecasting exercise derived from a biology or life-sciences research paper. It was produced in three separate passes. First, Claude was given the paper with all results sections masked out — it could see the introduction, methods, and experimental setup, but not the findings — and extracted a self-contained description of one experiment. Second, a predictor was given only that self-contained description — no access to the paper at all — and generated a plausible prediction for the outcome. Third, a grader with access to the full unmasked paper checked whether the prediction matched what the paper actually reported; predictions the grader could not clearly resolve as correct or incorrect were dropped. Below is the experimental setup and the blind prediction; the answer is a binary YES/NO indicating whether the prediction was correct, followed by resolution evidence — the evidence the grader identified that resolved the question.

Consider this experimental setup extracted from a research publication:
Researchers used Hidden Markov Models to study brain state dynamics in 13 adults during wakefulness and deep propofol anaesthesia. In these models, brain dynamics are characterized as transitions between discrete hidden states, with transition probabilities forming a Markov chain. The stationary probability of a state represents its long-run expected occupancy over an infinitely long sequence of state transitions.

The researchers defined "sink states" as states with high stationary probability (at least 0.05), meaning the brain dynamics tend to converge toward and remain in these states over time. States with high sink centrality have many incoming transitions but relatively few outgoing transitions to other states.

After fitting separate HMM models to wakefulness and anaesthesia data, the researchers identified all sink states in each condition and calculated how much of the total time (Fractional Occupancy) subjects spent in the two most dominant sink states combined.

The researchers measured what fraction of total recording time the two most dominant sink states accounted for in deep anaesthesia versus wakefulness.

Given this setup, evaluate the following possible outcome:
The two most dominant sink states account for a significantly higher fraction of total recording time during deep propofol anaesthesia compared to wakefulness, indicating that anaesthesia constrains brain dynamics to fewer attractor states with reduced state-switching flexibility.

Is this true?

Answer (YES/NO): YES